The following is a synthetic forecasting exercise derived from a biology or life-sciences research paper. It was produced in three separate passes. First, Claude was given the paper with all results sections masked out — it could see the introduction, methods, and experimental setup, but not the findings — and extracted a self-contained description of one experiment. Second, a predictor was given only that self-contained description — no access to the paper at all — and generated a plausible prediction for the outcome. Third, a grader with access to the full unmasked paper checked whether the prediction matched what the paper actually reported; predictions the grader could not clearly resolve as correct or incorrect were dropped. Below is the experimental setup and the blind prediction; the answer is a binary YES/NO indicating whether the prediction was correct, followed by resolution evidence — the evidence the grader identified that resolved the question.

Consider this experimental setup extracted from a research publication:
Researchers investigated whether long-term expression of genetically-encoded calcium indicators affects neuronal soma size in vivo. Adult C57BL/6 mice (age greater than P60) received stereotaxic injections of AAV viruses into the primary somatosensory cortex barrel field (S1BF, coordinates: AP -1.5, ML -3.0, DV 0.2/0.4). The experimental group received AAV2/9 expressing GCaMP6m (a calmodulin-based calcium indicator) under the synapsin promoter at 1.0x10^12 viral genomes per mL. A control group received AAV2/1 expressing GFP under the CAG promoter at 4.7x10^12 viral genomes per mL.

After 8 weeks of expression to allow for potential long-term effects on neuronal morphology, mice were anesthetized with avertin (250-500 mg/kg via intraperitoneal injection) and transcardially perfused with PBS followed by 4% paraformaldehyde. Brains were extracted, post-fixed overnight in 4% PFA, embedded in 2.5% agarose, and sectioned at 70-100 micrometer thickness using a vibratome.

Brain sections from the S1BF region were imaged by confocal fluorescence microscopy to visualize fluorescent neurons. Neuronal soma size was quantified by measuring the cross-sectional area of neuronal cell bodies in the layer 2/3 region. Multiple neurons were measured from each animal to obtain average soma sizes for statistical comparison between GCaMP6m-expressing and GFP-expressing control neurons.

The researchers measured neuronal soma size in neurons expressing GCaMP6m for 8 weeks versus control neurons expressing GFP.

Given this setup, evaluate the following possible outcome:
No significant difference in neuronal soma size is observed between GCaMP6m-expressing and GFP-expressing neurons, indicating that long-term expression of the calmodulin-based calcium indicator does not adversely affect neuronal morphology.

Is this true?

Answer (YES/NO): NO